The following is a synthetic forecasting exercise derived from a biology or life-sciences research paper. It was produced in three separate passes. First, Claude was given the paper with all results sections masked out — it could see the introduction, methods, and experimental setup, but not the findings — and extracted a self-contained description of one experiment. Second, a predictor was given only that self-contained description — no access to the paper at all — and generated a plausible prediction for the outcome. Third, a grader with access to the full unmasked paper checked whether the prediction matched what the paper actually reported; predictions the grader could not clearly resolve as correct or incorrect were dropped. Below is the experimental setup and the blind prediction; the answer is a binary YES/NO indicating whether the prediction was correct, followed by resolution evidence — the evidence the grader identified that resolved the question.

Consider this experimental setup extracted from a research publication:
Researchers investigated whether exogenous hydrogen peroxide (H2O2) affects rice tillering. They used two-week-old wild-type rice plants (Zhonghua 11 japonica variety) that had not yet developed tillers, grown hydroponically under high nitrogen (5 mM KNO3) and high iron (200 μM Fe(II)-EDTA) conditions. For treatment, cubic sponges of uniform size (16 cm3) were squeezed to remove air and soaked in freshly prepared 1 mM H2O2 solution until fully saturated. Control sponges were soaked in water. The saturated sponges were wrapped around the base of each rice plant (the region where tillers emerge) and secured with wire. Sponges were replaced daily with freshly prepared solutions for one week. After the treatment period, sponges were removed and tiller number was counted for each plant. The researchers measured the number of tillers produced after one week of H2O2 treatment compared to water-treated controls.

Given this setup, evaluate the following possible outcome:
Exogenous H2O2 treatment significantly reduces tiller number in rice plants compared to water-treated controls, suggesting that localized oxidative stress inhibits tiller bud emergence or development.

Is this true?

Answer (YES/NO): YES